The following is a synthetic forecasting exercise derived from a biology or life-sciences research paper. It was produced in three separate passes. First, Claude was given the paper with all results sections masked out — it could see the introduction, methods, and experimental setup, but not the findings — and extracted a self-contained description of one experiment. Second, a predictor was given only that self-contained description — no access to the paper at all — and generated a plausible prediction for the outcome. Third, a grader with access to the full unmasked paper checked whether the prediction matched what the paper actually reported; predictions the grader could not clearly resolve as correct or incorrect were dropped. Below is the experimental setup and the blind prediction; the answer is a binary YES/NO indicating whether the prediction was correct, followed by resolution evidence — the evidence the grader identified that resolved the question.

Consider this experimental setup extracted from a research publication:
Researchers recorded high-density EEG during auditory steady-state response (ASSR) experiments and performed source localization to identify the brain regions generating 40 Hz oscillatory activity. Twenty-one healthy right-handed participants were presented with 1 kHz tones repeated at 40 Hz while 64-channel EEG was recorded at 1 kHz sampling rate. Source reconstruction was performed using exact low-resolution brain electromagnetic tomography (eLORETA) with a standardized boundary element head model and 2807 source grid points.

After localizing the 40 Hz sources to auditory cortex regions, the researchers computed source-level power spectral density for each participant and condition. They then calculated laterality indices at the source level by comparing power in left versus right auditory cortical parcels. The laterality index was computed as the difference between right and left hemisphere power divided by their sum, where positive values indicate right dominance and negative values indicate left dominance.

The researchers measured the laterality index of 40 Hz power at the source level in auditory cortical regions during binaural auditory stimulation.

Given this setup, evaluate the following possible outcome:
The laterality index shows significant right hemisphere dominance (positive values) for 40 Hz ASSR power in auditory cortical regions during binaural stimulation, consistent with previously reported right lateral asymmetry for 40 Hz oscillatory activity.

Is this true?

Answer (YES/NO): YES